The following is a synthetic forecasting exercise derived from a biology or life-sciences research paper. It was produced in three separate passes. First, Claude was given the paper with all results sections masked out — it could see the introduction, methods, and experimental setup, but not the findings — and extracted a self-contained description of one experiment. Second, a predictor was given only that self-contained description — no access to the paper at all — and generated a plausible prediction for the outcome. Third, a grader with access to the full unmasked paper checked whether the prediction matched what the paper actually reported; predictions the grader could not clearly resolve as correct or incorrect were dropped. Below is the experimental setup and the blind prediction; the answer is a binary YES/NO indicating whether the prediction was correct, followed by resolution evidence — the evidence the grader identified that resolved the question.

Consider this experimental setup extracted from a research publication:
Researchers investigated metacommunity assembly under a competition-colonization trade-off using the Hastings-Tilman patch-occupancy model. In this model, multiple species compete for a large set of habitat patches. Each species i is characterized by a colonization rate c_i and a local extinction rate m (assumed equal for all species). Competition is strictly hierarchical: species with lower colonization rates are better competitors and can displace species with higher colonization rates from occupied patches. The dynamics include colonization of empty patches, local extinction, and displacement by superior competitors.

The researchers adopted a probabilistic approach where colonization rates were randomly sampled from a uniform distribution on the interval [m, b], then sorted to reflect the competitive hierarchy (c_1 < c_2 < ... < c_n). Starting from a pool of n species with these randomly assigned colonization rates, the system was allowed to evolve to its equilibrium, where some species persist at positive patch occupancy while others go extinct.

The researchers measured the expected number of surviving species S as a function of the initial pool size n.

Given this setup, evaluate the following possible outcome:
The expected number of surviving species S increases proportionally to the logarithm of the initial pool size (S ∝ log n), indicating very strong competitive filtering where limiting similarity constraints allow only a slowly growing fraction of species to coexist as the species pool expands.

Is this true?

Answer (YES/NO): NO